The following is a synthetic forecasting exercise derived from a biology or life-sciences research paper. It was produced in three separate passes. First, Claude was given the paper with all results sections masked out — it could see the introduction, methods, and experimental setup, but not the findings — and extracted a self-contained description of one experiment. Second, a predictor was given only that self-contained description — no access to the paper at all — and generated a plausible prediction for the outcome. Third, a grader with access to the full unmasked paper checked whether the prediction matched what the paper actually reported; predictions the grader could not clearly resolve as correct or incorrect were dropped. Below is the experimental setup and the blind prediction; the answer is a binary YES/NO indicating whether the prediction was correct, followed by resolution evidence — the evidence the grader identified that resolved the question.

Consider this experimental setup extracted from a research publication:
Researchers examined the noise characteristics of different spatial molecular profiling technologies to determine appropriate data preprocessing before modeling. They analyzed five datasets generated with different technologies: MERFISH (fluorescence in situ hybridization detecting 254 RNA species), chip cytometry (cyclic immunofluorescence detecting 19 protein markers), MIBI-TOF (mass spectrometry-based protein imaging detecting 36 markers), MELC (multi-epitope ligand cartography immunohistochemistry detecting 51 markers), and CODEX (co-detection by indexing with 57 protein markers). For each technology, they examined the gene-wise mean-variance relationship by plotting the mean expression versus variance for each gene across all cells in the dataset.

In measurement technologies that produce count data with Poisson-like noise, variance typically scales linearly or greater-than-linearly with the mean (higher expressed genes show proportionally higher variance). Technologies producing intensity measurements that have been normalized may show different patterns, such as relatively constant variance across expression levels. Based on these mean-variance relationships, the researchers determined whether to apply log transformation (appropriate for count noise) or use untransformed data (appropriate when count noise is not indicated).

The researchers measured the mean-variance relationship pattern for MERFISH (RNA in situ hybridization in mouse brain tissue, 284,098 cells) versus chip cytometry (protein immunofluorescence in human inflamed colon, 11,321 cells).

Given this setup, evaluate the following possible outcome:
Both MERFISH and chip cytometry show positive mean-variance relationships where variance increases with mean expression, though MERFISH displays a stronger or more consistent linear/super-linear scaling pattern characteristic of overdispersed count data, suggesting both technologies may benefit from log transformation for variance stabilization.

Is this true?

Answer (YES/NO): NO